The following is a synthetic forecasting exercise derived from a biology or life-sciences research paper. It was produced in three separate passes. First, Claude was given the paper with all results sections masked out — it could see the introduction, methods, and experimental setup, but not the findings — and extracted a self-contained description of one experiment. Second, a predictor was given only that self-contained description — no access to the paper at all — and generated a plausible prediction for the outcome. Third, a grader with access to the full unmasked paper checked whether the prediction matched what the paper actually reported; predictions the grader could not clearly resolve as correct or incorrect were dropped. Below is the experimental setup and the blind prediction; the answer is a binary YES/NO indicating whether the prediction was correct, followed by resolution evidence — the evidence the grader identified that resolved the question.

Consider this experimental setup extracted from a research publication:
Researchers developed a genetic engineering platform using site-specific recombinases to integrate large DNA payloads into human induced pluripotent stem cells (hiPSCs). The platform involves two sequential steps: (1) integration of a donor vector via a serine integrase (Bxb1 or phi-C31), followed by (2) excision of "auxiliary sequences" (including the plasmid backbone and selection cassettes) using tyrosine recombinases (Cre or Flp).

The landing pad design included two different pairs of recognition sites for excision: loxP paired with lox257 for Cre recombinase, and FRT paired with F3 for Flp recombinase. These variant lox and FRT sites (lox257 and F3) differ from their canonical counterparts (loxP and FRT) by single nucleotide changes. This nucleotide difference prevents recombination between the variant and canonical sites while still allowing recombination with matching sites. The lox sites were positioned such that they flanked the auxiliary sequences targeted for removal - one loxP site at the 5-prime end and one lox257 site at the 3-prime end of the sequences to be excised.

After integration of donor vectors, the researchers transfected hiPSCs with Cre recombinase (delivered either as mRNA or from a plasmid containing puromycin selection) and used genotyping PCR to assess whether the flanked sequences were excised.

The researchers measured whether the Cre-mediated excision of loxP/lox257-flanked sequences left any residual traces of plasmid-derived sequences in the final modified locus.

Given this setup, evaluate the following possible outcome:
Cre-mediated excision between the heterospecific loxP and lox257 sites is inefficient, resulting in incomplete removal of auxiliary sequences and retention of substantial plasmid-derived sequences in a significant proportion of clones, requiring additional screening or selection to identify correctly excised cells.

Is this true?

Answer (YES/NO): NO